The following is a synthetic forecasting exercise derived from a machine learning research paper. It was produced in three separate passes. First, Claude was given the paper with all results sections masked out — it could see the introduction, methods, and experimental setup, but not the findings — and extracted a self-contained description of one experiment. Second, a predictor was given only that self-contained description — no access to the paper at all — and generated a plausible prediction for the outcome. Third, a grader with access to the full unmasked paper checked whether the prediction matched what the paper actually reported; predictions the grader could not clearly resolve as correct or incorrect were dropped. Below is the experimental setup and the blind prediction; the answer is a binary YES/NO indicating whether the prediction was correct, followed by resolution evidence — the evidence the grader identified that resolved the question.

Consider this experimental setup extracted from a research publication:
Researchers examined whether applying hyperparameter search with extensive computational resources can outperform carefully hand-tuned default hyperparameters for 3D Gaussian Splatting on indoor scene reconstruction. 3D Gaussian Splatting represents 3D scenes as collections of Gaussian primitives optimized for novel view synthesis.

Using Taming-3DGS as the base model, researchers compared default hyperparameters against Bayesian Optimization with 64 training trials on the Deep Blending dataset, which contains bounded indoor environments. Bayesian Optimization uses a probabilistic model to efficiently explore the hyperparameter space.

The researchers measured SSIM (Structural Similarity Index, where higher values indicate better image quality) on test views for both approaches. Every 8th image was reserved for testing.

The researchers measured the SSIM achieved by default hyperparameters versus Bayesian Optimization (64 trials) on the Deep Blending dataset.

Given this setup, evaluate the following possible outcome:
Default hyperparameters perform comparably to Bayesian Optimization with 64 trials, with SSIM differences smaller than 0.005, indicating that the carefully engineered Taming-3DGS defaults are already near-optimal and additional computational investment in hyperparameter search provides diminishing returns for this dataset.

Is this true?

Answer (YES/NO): YES